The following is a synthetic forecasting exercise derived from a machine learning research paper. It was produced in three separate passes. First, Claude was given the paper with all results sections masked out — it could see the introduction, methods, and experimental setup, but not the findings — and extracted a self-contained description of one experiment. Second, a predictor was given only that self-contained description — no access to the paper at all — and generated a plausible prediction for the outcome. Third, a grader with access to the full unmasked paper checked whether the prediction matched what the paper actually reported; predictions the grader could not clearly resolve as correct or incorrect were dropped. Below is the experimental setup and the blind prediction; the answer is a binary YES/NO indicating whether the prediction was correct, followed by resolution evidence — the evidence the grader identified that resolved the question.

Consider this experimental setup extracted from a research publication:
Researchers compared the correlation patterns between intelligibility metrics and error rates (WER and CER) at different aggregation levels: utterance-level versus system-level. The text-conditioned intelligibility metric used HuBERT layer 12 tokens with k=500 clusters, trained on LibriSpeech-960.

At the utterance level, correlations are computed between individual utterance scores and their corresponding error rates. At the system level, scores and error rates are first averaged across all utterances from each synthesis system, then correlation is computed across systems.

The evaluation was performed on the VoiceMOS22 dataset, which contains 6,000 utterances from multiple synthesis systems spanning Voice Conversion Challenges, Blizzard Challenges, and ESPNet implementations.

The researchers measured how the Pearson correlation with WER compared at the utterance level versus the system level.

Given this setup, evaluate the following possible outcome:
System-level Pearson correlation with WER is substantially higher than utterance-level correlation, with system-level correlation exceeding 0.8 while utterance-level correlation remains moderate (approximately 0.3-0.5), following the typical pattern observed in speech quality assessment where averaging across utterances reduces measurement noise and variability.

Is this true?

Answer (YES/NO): NO